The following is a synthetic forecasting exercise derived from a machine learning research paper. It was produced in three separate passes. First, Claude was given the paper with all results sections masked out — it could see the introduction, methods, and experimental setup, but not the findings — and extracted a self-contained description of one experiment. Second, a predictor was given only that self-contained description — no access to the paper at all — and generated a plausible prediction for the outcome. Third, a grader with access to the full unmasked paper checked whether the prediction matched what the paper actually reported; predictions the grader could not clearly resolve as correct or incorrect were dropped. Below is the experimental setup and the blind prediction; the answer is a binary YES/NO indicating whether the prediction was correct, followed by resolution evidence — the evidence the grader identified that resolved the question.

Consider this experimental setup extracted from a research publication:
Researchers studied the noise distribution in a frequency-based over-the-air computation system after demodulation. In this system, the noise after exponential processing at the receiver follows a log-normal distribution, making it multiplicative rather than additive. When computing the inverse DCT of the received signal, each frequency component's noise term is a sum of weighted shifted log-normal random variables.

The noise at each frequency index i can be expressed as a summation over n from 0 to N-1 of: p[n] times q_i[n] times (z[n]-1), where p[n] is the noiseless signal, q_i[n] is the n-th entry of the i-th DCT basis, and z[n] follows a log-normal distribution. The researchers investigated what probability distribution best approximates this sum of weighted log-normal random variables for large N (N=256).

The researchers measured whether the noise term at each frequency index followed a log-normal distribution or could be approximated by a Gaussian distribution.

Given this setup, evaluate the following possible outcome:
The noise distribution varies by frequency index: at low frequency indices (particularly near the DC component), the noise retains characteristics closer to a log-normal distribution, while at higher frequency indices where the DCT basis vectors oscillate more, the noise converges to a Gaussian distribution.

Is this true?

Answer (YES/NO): NO